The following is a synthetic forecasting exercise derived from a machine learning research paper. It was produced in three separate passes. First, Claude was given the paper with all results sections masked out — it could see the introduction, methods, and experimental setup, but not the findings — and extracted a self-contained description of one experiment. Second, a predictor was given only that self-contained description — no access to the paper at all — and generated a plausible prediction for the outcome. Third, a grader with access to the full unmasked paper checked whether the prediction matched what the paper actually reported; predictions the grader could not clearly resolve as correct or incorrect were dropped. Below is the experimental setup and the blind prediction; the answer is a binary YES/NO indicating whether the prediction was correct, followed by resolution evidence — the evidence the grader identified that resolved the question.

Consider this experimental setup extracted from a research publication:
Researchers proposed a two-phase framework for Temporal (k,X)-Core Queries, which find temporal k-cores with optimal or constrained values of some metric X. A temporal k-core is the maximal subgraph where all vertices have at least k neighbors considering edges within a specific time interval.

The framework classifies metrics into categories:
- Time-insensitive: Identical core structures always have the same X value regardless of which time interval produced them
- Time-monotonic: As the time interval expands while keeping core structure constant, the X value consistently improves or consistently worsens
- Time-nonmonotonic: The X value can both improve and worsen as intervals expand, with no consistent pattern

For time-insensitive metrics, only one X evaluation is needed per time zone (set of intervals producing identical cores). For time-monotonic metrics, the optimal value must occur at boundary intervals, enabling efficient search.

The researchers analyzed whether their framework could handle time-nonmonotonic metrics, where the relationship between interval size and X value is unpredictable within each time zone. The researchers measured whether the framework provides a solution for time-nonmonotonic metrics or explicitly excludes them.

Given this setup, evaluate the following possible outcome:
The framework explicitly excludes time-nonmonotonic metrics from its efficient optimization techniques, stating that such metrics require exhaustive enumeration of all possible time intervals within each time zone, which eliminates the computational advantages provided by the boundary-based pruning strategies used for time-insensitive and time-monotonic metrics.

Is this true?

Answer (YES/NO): NO